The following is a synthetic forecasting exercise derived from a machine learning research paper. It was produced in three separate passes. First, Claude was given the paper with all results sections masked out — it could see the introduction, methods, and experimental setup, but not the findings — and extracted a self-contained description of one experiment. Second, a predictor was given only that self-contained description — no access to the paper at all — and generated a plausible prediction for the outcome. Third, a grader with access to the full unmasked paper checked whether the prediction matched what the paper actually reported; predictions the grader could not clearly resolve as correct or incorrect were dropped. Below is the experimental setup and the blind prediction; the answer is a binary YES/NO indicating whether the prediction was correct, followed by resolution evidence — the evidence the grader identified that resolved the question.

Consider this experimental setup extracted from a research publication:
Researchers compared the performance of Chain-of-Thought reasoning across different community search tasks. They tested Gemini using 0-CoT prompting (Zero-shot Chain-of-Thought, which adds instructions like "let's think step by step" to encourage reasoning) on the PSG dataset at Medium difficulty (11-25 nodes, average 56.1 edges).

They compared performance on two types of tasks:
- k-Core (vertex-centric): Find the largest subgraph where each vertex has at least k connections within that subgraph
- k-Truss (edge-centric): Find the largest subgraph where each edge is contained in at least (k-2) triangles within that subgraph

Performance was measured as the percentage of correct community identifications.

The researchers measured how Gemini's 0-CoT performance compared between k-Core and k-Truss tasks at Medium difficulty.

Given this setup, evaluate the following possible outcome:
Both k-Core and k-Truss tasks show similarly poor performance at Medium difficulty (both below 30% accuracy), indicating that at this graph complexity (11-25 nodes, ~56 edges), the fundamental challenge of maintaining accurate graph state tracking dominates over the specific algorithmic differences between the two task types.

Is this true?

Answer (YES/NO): NO